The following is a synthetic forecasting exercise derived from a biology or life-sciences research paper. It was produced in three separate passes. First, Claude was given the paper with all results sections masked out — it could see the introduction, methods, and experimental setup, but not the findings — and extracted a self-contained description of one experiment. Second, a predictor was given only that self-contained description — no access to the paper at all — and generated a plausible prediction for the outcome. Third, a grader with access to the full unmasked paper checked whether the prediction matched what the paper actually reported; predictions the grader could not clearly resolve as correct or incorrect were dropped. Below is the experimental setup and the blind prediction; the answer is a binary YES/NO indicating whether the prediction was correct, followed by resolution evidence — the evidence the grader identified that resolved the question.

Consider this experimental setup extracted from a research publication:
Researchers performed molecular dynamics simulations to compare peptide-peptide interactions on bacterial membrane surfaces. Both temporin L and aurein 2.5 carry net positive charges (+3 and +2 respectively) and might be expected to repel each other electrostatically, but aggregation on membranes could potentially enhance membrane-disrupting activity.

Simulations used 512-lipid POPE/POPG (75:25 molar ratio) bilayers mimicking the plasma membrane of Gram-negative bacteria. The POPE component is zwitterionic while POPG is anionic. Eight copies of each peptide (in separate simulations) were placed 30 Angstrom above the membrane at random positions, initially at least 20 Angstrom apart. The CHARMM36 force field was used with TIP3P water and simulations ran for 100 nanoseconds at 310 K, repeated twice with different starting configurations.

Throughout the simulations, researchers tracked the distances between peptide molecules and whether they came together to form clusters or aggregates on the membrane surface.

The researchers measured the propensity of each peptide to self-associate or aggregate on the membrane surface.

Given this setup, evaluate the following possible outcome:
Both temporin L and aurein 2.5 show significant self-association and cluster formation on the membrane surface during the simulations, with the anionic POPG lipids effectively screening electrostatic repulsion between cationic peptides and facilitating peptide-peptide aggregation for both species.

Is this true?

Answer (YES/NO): NO